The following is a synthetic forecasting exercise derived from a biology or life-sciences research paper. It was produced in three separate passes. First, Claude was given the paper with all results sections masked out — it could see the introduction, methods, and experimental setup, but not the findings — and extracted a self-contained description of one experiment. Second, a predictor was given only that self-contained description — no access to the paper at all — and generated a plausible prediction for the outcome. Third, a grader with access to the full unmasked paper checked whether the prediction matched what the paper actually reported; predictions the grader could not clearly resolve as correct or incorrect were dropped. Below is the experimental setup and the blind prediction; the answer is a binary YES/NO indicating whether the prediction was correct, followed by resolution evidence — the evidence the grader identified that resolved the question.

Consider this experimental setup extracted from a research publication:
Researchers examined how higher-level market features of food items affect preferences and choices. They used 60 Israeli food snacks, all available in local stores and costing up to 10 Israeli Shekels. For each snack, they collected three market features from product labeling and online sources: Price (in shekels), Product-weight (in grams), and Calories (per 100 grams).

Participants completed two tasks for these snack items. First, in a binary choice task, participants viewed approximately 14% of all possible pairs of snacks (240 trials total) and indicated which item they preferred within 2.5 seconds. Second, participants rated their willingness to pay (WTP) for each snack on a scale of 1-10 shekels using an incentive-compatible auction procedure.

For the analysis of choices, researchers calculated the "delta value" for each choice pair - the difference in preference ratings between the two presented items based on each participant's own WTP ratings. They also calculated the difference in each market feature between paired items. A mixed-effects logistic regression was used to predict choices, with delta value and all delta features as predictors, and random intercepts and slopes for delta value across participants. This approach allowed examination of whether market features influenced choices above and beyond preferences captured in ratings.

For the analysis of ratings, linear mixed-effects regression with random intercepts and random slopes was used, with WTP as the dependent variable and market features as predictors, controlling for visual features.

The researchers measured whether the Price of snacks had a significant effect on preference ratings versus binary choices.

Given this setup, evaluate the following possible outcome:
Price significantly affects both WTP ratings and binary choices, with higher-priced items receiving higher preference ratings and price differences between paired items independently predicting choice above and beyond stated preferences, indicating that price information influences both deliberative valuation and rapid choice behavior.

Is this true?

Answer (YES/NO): NO